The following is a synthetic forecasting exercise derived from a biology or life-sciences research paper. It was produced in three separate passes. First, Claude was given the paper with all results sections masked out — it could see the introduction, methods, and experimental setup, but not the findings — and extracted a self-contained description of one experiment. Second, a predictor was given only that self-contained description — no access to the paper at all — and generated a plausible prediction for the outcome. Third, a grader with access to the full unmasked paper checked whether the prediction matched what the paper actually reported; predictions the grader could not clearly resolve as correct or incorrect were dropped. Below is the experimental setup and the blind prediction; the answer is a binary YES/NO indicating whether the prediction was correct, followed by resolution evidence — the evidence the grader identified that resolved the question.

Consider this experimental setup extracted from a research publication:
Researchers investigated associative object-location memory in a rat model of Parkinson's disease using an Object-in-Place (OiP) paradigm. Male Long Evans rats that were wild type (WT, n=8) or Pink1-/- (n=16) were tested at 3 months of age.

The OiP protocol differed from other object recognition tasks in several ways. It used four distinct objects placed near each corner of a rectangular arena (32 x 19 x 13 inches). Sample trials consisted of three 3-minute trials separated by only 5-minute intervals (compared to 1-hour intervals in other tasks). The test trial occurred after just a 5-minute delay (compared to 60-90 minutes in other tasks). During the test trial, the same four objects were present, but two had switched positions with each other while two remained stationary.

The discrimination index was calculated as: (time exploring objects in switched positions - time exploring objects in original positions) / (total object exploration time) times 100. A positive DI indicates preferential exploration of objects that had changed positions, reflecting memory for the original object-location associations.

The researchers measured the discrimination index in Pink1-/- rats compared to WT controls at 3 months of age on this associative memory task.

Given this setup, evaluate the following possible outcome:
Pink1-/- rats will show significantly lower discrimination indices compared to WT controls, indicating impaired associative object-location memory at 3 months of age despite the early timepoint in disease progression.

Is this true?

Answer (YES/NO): NO